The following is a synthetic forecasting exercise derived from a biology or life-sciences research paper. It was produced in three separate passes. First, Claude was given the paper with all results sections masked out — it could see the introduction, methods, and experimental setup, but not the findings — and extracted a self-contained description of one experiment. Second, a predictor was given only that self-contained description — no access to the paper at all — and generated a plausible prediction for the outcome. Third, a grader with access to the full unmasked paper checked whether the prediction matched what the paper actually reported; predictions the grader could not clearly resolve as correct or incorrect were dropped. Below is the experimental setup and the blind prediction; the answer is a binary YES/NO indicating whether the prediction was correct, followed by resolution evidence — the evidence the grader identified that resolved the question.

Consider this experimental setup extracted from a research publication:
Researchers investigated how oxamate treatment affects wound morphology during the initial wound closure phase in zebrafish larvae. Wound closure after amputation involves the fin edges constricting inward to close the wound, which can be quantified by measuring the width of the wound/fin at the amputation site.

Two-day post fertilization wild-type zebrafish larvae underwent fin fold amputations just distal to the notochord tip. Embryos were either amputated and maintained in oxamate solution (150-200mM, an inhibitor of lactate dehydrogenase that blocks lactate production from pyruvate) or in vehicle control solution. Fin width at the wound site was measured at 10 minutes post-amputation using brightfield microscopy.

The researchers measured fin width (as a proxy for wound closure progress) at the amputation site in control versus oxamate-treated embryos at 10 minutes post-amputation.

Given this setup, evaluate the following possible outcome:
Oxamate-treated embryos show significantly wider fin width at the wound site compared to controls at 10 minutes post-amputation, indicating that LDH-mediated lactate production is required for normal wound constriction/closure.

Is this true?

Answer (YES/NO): YES